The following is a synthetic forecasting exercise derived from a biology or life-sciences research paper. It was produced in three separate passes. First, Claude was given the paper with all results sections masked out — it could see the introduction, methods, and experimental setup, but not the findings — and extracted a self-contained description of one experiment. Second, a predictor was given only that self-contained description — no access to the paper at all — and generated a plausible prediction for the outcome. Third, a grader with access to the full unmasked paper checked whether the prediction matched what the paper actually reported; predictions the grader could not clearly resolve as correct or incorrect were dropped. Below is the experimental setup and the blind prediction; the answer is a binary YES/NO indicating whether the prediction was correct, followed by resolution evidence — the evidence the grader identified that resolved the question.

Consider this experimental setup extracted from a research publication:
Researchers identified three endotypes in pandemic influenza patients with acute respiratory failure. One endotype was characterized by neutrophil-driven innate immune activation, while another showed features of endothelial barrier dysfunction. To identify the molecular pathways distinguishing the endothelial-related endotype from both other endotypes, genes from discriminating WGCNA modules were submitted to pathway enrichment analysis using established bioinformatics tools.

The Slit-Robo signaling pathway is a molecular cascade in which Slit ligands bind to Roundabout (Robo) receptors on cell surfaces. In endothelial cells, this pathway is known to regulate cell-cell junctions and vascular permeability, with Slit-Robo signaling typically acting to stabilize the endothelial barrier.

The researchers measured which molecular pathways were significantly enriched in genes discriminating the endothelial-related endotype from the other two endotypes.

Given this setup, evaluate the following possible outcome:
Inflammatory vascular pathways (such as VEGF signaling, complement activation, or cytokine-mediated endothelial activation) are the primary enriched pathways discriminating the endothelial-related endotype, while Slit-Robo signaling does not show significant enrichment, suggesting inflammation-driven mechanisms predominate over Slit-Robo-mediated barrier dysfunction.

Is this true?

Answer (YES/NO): NO